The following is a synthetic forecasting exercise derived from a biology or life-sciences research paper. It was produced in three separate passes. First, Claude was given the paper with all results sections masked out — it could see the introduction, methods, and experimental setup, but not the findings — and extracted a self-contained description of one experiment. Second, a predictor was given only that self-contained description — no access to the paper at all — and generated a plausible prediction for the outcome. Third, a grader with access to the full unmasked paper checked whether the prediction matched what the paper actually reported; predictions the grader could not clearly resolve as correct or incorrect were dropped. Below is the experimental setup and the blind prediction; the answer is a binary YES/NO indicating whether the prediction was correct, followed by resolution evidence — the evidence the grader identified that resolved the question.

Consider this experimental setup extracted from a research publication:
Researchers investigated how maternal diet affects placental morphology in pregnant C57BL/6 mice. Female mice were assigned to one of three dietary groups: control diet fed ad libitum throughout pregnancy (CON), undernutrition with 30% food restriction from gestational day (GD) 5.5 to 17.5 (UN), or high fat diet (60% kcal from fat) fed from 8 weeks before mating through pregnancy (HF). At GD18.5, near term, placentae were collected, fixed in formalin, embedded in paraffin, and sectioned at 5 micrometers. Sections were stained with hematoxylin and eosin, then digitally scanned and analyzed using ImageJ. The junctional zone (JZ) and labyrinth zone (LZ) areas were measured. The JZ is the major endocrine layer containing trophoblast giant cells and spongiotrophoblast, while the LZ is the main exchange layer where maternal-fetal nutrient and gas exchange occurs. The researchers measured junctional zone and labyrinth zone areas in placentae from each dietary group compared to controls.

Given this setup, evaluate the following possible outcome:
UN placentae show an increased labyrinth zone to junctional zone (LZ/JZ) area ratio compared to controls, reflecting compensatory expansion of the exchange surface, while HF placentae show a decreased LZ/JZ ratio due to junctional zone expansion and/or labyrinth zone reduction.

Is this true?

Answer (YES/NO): NO